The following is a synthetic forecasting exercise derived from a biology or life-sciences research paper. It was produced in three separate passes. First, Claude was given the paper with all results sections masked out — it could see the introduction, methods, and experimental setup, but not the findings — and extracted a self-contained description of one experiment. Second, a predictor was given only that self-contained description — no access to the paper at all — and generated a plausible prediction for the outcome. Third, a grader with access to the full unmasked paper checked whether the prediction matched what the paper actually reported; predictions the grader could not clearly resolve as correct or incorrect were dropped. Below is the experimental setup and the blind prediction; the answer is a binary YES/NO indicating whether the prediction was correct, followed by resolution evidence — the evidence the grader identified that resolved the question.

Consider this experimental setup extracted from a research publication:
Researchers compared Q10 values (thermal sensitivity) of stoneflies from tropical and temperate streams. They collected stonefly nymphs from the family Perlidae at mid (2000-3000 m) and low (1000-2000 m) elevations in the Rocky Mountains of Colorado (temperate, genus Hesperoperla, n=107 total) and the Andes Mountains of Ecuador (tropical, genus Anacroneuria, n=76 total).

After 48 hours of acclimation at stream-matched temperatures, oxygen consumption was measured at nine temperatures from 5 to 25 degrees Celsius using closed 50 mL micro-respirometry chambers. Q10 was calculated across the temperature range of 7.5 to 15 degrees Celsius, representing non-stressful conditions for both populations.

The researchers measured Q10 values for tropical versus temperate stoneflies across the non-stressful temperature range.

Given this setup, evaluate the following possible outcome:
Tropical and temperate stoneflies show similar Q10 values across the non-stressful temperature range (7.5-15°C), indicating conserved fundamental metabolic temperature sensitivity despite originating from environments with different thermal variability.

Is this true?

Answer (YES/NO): NO